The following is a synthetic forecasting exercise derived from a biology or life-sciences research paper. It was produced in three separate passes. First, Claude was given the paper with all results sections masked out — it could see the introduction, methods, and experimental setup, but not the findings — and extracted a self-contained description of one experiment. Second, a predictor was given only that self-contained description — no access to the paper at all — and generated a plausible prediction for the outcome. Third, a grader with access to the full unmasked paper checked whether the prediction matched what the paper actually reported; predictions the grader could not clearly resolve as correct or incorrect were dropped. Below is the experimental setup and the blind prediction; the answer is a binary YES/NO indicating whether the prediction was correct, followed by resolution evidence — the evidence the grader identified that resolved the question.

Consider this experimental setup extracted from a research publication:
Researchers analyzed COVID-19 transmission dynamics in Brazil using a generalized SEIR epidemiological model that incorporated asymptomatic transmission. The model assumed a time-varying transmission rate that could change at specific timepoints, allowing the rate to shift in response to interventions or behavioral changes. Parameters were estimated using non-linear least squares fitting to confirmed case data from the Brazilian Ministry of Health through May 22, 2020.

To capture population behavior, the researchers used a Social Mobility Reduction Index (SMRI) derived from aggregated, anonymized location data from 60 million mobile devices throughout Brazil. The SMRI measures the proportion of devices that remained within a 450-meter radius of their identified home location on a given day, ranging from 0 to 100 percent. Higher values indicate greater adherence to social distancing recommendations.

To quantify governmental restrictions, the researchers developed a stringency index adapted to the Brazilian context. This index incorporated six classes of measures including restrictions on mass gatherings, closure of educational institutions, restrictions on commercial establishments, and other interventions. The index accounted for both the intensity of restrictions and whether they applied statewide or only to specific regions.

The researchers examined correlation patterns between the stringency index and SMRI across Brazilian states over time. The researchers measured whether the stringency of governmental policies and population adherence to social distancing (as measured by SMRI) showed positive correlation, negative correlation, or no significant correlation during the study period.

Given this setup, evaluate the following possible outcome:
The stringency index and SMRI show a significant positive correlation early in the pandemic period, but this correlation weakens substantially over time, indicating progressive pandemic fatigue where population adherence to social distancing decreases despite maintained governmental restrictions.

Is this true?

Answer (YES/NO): YES